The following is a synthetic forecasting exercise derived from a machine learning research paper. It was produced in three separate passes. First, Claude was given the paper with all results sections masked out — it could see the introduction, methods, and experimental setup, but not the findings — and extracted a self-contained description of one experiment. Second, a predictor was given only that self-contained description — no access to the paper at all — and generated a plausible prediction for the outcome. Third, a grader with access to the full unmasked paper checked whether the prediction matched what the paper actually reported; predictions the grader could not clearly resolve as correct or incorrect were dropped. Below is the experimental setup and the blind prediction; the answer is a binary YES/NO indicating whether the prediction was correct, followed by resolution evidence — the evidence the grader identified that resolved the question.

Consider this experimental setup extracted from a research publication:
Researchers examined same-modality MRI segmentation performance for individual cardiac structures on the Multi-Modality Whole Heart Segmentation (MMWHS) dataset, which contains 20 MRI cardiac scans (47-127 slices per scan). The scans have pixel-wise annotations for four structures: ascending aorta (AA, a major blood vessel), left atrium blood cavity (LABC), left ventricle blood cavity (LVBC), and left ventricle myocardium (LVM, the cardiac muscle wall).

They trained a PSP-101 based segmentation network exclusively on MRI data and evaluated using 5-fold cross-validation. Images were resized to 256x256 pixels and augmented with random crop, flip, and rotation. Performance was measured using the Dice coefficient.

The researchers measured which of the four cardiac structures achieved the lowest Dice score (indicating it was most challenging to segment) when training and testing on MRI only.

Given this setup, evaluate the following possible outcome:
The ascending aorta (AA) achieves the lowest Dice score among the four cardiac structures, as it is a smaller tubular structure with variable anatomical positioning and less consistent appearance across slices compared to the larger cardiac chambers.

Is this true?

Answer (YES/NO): YES